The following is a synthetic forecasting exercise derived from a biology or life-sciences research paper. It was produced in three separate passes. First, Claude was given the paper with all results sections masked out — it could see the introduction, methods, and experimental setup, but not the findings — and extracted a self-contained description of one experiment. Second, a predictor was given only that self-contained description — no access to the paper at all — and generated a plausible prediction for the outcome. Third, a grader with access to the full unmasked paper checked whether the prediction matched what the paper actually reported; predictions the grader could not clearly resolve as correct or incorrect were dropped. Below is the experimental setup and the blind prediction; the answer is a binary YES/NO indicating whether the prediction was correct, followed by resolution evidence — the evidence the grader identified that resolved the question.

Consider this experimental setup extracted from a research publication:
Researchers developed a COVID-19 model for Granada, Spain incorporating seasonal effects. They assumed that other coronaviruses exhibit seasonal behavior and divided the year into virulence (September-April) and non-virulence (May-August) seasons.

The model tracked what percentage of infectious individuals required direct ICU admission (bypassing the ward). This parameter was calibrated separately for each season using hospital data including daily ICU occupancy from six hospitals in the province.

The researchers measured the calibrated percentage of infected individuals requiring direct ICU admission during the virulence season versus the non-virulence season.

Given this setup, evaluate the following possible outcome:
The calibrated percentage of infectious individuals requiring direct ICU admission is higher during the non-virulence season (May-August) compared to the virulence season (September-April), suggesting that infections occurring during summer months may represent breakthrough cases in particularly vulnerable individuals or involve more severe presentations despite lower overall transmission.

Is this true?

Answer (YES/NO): NO